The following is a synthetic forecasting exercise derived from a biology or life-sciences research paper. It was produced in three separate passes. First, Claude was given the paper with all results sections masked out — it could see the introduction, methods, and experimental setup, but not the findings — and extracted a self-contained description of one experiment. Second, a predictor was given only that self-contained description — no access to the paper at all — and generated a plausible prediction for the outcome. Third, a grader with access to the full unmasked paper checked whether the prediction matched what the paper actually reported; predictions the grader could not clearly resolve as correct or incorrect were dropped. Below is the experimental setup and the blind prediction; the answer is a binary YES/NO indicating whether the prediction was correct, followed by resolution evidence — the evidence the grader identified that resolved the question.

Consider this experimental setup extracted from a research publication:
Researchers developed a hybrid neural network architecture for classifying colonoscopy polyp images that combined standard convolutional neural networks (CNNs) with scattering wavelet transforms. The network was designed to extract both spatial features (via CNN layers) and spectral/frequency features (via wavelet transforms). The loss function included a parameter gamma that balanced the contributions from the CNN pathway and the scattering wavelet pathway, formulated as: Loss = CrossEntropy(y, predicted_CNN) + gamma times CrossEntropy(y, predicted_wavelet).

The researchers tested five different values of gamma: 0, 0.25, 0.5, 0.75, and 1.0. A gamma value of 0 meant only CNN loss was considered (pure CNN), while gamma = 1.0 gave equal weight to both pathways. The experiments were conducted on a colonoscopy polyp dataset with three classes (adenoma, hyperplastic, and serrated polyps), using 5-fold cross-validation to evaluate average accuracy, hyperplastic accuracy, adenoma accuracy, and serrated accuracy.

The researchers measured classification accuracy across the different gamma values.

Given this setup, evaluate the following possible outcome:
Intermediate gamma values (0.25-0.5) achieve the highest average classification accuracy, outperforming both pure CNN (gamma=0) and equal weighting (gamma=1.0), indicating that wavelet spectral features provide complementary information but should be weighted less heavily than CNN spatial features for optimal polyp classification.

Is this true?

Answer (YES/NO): YES